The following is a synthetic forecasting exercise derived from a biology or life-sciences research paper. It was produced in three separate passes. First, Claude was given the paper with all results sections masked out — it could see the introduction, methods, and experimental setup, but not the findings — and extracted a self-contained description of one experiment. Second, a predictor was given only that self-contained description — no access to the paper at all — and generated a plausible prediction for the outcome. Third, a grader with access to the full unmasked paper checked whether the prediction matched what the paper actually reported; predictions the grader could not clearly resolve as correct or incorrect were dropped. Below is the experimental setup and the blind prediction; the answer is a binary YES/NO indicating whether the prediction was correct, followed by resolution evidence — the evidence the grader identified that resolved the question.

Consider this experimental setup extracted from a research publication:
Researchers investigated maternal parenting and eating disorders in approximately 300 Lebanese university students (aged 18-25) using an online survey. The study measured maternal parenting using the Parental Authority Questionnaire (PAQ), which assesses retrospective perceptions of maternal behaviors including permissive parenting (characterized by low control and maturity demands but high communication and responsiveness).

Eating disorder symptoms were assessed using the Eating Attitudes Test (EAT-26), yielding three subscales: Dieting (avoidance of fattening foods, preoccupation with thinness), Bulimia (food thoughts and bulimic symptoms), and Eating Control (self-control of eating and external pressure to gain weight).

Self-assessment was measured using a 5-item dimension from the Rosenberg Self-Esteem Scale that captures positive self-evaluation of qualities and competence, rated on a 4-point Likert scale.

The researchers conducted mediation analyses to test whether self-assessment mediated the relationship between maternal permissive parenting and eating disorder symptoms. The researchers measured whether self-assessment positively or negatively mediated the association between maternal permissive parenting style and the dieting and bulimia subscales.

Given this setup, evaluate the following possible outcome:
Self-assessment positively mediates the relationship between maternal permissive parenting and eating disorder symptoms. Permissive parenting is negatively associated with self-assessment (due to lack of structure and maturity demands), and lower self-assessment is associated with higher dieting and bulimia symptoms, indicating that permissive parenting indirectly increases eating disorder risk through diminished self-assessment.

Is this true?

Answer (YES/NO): NO